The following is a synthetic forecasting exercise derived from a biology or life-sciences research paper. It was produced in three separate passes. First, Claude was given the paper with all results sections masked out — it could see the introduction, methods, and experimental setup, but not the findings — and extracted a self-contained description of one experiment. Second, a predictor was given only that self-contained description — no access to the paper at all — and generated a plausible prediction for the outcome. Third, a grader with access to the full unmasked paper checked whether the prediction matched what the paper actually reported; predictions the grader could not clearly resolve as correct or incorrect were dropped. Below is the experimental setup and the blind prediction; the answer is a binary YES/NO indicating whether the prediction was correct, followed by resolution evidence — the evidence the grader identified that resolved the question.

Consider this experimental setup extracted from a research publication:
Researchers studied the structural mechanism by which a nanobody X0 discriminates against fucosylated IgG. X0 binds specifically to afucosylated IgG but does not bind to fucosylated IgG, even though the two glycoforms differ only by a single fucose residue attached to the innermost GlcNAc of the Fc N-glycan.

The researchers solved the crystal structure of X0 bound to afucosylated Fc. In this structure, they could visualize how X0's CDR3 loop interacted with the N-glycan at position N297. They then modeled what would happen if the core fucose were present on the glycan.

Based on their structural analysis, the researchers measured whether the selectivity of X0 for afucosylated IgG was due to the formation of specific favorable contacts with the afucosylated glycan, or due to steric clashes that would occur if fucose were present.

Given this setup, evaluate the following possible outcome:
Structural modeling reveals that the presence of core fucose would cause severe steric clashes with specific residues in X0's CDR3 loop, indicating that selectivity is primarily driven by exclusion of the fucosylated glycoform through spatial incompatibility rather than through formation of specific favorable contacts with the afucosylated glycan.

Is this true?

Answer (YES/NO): NO